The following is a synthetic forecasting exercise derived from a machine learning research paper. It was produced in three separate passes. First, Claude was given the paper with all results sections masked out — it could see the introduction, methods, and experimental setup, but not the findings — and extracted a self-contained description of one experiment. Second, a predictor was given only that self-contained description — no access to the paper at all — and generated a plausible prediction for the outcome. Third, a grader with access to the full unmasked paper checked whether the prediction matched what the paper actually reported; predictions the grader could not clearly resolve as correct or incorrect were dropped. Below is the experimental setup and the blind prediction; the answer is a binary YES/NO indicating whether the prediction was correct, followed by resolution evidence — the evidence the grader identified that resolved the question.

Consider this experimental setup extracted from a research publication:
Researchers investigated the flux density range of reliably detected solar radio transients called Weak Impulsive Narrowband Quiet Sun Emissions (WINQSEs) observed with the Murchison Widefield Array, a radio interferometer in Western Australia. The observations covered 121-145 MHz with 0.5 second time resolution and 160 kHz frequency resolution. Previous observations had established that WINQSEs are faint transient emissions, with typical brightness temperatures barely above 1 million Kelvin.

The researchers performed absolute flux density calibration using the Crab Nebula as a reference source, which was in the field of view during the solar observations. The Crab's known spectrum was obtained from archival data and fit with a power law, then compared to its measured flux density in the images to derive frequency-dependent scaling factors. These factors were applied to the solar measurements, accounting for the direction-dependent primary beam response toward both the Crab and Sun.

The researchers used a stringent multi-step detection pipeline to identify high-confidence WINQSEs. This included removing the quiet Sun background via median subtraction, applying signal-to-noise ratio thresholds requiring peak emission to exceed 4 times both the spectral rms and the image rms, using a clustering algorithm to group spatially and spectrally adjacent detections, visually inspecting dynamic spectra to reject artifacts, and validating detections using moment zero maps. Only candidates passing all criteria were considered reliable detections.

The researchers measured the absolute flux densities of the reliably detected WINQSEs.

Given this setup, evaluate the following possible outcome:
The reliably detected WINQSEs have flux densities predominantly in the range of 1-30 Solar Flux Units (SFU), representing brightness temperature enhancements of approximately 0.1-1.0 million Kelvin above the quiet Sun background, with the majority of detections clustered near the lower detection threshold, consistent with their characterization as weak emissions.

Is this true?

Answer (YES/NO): NO